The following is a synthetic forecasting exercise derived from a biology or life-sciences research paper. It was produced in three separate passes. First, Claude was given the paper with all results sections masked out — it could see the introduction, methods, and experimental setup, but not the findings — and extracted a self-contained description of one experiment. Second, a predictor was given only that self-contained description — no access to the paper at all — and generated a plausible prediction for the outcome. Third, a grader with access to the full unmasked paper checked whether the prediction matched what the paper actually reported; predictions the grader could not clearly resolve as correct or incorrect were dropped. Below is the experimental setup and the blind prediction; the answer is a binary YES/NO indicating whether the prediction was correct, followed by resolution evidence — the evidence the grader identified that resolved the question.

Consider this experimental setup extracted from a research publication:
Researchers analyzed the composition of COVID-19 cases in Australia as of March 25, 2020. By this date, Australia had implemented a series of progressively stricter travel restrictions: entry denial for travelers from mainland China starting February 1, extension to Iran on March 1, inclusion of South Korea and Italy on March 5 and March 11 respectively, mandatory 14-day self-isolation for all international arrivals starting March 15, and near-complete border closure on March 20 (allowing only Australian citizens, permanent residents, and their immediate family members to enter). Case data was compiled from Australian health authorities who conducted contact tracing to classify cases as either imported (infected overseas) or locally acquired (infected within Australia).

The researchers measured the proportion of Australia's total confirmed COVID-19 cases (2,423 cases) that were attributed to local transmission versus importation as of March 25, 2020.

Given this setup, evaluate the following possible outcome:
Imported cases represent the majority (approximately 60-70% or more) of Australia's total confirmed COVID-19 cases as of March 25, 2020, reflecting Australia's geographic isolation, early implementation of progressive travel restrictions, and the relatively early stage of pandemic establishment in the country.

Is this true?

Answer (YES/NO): YES